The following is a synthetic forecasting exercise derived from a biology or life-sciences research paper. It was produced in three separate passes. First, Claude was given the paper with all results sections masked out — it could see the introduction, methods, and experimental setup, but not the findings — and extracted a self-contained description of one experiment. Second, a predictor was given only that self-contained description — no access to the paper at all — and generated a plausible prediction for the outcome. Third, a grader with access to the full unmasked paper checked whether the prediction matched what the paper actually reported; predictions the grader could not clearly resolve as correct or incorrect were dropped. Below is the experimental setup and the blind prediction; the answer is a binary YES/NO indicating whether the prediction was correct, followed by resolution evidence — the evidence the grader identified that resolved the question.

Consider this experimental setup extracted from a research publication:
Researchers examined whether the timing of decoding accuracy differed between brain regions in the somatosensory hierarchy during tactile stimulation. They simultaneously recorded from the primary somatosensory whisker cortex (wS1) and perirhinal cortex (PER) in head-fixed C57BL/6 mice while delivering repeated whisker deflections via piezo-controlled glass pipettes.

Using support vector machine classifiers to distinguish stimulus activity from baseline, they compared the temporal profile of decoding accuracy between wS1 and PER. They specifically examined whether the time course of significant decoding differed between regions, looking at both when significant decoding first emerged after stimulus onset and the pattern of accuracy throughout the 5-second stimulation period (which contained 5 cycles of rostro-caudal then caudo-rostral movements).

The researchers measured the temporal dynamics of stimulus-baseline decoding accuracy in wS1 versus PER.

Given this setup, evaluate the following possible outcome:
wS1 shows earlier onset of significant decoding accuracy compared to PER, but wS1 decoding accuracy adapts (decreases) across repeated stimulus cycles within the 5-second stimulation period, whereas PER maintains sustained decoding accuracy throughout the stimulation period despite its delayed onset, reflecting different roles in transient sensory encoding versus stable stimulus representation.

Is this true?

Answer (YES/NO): NO